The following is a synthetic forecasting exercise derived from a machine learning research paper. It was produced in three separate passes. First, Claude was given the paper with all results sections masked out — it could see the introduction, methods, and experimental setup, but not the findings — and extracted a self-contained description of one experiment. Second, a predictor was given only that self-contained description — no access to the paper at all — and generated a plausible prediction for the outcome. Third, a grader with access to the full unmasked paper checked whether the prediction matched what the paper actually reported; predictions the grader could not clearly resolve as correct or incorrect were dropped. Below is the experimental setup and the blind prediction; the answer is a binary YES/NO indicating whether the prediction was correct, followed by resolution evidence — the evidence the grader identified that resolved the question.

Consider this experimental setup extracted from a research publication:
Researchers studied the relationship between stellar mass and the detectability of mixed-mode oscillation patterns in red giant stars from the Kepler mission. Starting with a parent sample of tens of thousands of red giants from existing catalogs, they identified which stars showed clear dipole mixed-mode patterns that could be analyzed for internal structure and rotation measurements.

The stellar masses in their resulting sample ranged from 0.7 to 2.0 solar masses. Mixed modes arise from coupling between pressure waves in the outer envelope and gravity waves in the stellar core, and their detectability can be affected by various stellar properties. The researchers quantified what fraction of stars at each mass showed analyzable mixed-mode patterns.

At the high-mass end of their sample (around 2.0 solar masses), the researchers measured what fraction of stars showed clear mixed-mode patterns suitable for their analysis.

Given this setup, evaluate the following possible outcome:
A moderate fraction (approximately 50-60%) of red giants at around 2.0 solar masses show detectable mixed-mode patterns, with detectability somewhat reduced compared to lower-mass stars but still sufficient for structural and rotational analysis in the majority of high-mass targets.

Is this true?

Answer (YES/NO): NO